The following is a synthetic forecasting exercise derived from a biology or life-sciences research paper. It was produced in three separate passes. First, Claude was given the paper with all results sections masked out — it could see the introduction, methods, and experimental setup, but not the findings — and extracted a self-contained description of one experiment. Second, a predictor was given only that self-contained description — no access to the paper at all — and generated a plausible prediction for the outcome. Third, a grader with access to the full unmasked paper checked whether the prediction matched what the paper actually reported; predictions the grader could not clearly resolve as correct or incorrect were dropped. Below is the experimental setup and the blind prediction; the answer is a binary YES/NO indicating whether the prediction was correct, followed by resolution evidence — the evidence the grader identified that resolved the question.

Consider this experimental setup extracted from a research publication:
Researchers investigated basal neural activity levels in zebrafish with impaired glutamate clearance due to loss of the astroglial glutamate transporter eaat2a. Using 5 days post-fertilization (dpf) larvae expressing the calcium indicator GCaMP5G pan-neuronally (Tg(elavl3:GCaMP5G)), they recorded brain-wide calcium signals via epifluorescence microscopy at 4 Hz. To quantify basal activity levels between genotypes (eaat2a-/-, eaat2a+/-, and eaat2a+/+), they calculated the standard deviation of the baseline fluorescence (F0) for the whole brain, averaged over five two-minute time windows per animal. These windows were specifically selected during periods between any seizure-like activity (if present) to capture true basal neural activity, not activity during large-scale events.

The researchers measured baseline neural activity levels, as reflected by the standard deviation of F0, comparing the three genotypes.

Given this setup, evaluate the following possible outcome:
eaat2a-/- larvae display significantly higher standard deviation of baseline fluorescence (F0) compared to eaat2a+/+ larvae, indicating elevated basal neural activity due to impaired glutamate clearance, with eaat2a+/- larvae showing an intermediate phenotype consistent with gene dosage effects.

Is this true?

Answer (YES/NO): NO